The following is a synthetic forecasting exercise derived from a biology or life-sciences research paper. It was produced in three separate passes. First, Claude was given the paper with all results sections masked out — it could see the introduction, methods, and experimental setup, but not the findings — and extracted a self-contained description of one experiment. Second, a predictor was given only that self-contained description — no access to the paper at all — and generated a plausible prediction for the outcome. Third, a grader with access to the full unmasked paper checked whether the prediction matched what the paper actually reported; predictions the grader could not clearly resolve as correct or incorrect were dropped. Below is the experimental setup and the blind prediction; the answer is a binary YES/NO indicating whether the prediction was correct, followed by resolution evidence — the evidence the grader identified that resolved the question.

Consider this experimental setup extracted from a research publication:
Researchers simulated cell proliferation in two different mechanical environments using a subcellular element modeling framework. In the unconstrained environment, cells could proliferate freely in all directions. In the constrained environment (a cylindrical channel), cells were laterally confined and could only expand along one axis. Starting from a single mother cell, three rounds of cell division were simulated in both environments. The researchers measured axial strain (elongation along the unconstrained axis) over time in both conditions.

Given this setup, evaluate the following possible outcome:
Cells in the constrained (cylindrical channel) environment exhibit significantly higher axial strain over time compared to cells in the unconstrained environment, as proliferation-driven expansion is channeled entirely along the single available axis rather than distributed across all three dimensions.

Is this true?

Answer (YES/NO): YES